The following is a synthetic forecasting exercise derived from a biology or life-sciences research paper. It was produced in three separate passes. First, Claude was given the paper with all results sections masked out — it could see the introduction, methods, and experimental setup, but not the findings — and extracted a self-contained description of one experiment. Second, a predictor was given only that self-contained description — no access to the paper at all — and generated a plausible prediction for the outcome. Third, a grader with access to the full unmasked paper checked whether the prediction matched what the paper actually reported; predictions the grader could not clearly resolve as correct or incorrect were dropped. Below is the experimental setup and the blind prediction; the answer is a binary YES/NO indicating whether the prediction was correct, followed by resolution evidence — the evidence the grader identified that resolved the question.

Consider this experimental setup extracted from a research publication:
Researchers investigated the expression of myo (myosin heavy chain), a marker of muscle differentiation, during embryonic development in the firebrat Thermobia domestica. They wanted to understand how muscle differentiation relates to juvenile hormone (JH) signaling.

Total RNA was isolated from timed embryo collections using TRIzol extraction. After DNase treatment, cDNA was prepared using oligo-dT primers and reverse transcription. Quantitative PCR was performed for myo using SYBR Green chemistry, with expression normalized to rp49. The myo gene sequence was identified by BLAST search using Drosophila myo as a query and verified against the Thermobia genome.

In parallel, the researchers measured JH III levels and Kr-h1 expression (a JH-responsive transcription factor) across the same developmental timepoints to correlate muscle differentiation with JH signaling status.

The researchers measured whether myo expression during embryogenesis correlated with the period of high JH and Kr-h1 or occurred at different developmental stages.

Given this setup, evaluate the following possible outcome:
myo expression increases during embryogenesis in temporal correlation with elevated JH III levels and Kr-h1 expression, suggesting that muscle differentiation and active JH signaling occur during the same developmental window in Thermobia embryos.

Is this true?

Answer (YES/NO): NO